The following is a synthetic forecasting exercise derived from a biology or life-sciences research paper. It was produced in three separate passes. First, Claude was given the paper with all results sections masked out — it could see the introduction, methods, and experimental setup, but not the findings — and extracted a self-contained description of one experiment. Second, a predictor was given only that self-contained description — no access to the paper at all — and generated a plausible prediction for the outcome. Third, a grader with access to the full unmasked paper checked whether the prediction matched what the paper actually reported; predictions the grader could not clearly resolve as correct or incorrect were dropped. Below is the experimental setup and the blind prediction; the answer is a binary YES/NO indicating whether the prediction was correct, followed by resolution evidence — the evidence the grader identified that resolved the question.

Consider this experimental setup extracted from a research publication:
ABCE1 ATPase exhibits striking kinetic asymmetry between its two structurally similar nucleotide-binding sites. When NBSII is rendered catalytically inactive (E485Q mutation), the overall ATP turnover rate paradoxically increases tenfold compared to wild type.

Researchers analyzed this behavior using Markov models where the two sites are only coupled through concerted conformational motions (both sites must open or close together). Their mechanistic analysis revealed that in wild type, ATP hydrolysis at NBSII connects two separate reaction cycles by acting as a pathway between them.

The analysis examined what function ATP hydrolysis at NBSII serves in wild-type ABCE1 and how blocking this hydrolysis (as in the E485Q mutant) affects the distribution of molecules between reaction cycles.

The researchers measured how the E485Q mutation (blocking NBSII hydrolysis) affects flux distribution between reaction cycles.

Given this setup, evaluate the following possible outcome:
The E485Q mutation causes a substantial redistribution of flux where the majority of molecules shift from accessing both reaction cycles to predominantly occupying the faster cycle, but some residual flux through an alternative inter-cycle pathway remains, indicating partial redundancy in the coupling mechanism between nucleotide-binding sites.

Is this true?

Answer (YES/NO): NO